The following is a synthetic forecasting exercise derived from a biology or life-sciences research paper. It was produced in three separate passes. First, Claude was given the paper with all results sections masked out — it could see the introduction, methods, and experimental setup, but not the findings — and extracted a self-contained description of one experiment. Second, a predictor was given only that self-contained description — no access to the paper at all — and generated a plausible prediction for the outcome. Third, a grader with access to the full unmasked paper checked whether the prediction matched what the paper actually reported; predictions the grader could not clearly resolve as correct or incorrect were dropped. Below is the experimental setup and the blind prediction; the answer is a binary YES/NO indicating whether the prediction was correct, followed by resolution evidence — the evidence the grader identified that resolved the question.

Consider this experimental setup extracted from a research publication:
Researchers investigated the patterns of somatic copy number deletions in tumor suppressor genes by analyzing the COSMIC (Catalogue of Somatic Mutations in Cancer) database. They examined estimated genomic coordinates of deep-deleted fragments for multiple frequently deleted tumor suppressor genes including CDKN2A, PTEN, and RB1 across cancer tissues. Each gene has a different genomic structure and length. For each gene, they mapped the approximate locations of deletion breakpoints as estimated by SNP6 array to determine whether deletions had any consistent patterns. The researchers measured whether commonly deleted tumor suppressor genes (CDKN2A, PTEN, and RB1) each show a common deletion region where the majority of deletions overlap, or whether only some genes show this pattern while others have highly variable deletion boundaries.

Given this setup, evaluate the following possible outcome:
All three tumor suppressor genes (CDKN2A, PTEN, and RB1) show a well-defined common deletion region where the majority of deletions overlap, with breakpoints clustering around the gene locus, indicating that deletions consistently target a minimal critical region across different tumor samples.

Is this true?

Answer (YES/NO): NO